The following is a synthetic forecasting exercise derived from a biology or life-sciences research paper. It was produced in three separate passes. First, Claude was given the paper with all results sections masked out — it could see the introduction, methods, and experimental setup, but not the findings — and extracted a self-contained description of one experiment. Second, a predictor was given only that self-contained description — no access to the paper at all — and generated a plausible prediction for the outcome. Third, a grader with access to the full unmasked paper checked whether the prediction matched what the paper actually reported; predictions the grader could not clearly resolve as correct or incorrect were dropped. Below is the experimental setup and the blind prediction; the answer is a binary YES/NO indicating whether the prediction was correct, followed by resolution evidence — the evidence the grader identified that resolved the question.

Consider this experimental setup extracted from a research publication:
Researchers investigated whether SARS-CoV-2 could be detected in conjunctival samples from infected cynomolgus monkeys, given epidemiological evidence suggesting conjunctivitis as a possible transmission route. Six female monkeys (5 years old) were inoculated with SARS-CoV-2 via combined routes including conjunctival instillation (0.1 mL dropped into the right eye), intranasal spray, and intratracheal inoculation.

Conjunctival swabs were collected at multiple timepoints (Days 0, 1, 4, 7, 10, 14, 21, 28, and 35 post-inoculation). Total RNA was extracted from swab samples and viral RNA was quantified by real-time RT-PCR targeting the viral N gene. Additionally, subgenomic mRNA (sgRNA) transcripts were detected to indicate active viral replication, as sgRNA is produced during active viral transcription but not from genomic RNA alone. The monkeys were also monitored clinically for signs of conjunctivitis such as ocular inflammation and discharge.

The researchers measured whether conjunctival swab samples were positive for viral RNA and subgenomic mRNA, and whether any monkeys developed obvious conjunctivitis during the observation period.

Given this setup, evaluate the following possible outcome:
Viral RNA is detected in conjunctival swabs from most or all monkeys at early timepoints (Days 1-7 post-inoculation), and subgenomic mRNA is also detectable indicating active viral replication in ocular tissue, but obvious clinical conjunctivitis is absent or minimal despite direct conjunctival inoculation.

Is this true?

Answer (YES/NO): NO